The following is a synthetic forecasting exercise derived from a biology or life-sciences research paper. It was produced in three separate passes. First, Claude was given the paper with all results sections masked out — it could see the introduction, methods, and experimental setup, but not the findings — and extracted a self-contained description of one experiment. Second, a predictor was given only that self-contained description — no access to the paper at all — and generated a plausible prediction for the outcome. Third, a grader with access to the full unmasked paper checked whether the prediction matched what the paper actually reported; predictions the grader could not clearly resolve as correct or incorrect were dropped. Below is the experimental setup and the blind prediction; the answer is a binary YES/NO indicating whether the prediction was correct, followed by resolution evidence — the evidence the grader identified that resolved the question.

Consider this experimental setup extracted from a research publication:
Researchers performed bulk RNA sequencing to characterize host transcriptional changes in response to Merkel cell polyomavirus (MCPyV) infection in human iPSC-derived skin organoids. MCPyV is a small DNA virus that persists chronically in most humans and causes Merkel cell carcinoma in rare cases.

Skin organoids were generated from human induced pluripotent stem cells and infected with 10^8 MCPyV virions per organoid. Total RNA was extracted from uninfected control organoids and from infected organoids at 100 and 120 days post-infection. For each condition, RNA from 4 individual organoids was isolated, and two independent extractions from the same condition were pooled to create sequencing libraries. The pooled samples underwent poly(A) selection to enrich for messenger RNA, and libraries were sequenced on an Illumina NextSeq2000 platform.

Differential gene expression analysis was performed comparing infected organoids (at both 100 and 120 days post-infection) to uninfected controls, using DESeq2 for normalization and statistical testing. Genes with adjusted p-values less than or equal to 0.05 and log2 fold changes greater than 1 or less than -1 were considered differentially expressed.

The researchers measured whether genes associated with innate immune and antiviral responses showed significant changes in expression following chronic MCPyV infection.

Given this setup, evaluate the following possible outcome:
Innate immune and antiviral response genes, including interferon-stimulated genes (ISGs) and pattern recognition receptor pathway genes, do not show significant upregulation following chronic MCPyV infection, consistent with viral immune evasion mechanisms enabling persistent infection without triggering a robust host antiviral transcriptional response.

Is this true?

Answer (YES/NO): NO